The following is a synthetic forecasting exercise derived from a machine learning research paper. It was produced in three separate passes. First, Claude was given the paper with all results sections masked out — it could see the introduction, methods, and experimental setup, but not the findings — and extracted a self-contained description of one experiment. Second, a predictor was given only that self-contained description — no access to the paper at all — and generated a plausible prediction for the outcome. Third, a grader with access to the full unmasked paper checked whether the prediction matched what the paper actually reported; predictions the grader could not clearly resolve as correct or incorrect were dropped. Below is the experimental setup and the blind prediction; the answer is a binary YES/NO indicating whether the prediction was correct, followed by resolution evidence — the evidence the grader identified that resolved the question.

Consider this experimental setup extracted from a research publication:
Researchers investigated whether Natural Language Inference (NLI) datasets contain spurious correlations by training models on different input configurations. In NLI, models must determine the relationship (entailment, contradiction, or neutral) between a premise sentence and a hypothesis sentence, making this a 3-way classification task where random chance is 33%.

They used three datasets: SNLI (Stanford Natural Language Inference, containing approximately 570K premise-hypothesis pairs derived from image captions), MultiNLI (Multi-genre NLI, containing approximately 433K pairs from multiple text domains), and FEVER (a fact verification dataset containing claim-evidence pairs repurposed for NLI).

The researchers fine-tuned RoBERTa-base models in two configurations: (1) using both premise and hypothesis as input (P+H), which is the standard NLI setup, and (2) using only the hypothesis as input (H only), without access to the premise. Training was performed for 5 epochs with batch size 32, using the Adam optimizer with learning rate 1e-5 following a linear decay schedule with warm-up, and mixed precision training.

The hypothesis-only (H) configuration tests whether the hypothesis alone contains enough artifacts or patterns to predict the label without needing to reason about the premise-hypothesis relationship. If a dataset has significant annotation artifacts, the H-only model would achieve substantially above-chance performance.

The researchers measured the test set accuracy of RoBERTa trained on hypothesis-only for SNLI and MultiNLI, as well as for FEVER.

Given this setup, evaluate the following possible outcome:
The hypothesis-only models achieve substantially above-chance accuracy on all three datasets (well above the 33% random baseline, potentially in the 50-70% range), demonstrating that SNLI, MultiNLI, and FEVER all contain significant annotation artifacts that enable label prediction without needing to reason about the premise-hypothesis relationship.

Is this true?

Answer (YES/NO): NO